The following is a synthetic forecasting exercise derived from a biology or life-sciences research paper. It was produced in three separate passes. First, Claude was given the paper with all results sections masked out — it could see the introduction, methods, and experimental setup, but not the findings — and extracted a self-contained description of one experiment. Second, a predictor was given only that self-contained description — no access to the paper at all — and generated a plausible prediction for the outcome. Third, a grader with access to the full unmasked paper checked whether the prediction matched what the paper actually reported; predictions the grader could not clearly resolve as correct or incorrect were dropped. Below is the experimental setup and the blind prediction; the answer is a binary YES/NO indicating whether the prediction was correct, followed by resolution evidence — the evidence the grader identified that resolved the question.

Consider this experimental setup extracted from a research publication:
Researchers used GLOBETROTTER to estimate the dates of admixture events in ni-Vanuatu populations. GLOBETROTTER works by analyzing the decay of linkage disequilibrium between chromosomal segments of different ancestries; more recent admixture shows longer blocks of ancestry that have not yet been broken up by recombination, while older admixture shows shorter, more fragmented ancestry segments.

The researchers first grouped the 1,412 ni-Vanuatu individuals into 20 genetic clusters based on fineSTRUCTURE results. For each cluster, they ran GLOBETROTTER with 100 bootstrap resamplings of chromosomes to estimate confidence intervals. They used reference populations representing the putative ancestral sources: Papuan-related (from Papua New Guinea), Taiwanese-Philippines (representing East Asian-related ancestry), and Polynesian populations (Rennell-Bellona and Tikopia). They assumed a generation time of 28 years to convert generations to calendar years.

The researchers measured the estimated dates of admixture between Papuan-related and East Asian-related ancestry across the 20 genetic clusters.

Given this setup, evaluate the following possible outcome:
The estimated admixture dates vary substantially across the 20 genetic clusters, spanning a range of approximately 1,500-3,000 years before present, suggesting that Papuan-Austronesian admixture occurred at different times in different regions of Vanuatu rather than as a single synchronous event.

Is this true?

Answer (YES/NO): NO